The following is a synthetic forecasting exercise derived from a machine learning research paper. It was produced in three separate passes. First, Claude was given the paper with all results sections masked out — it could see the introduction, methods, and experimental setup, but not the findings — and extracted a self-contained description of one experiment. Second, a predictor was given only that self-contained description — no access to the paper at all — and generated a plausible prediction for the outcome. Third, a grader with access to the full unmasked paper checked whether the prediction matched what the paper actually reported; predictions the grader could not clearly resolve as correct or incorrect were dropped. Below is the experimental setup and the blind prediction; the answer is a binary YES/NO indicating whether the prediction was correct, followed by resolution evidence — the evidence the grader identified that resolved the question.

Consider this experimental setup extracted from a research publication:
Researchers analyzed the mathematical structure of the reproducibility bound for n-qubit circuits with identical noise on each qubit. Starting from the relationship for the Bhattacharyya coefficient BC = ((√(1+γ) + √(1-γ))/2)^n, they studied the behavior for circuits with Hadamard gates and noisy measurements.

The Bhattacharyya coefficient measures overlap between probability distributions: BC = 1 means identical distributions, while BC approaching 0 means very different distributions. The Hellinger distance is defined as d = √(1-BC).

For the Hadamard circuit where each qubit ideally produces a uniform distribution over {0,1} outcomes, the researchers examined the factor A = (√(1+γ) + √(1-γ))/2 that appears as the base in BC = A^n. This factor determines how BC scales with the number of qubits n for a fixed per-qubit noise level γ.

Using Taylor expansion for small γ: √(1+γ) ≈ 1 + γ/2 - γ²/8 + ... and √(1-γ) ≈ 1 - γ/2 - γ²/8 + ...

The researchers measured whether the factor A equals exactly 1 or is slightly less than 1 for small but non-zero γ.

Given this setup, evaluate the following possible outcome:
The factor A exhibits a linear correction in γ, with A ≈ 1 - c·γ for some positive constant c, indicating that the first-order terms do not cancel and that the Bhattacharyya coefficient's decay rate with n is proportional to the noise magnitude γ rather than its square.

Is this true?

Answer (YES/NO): NO